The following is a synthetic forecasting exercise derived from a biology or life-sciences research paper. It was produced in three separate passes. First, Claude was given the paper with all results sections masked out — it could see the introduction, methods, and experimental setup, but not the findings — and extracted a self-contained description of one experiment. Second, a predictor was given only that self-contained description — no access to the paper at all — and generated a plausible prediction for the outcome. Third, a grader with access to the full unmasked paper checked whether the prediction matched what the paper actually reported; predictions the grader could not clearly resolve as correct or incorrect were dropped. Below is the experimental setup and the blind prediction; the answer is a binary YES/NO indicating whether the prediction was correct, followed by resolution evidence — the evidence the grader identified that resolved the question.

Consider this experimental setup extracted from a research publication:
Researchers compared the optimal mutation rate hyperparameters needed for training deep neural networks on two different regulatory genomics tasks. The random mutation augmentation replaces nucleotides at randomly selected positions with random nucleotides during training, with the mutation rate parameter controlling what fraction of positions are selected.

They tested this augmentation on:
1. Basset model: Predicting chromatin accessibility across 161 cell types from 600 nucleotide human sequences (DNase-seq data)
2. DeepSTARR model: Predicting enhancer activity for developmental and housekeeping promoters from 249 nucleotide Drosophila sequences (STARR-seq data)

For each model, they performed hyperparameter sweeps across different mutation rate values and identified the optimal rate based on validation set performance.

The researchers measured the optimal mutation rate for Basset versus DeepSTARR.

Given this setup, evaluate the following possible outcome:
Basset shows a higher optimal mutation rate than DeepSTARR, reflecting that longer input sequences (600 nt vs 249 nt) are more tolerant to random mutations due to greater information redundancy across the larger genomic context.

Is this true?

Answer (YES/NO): YES